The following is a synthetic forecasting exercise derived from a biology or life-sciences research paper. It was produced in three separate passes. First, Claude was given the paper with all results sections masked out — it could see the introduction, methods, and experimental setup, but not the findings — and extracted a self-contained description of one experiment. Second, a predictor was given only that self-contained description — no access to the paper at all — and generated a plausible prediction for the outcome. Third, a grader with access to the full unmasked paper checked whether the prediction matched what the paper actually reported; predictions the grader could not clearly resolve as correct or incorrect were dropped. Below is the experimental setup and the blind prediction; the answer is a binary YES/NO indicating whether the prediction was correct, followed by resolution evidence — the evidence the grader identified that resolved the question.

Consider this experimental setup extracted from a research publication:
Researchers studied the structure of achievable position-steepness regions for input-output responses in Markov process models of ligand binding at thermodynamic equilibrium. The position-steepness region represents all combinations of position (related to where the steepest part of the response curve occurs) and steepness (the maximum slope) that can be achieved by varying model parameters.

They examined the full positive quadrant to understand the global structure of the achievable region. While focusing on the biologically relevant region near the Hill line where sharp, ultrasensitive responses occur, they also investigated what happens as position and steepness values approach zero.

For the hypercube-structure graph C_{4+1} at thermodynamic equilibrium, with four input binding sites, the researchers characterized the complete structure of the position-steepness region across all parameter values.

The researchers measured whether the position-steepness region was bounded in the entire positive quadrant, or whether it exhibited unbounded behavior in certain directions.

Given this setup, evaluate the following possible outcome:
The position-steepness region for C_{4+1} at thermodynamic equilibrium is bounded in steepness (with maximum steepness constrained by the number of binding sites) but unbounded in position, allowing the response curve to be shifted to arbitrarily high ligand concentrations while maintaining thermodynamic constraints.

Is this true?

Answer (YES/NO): NO